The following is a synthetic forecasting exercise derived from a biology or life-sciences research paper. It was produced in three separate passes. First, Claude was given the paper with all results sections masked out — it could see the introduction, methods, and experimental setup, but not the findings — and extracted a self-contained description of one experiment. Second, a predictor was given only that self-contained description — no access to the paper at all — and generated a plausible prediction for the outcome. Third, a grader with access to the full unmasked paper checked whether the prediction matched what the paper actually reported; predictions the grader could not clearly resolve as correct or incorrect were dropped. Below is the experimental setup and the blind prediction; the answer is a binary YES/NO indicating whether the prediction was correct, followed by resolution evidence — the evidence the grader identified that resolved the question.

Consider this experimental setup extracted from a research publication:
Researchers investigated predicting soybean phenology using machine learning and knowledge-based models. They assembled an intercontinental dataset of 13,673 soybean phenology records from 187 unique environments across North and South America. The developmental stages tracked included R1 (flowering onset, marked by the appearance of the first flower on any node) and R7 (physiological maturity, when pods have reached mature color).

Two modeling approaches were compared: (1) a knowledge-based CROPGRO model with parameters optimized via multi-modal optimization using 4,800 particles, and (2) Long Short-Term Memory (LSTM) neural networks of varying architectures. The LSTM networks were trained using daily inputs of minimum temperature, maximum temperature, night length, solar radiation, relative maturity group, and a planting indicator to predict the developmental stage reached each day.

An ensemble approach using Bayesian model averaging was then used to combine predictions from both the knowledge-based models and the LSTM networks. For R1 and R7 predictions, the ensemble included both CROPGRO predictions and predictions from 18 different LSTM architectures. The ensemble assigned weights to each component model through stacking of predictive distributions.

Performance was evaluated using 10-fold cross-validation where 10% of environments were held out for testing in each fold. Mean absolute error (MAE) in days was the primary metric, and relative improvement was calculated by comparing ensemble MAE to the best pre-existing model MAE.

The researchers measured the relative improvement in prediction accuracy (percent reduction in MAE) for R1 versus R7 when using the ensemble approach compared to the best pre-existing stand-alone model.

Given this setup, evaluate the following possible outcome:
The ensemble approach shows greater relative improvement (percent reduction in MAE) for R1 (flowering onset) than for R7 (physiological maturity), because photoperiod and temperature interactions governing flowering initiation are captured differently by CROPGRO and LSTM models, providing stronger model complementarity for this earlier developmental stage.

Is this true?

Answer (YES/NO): NO